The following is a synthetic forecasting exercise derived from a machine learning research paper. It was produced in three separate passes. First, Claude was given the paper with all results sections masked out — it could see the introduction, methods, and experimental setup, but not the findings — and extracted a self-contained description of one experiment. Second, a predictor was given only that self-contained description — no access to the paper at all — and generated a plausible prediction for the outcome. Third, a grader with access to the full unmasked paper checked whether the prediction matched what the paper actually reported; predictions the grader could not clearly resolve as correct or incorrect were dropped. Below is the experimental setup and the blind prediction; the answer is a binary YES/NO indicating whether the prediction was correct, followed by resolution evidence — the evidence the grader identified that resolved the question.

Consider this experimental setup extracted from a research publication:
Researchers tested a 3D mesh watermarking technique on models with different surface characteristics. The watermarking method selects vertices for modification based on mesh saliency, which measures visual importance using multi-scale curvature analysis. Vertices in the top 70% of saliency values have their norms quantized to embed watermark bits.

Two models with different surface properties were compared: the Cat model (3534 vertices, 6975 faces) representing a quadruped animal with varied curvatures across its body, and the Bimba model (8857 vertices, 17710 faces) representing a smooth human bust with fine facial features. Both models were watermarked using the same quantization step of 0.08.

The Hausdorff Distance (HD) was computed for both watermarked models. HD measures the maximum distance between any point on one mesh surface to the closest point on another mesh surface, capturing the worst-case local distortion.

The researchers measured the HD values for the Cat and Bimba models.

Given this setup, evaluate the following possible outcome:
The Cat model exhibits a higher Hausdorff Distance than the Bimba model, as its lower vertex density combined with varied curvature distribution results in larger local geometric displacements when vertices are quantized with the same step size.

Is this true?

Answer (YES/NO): NO